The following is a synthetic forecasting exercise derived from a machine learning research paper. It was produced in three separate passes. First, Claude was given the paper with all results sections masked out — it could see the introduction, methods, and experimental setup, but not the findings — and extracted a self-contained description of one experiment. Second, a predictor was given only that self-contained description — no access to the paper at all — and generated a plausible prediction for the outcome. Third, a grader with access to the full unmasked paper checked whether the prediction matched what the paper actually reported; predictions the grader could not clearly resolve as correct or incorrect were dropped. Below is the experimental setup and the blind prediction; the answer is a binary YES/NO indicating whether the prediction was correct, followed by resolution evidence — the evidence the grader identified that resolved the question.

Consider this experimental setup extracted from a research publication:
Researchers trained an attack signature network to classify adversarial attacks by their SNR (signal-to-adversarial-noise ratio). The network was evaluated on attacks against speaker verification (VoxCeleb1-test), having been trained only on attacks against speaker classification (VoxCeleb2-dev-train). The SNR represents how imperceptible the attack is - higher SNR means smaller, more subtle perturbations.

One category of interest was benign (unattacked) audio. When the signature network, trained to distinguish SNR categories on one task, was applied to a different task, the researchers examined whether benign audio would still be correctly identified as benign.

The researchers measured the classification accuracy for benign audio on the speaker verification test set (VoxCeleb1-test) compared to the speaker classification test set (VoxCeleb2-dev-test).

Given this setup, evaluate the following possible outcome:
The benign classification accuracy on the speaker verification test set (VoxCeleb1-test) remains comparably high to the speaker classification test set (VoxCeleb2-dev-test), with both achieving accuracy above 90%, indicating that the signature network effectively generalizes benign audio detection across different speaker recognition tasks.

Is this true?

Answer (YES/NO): YES